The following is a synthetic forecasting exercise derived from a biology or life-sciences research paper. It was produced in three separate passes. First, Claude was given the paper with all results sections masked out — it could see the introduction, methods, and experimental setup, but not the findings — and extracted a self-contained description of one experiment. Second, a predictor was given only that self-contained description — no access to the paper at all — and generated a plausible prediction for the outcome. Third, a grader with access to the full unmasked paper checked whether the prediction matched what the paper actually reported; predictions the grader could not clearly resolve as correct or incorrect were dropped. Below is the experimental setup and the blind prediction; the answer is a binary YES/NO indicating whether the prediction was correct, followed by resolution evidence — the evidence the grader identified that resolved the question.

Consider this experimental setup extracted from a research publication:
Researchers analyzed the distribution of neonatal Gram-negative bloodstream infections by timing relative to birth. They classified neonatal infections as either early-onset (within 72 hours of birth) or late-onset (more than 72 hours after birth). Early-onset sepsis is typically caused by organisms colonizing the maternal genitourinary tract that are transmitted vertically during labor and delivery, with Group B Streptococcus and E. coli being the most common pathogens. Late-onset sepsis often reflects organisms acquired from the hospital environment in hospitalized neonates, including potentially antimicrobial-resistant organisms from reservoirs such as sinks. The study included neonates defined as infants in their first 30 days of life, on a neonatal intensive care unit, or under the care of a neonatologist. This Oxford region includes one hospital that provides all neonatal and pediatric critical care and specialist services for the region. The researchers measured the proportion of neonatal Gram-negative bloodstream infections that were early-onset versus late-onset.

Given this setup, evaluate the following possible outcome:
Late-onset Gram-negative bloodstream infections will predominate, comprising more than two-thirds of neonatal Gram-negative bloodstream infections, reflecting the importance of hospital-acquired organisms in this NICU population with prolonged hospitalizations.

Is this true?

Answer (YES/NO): YES